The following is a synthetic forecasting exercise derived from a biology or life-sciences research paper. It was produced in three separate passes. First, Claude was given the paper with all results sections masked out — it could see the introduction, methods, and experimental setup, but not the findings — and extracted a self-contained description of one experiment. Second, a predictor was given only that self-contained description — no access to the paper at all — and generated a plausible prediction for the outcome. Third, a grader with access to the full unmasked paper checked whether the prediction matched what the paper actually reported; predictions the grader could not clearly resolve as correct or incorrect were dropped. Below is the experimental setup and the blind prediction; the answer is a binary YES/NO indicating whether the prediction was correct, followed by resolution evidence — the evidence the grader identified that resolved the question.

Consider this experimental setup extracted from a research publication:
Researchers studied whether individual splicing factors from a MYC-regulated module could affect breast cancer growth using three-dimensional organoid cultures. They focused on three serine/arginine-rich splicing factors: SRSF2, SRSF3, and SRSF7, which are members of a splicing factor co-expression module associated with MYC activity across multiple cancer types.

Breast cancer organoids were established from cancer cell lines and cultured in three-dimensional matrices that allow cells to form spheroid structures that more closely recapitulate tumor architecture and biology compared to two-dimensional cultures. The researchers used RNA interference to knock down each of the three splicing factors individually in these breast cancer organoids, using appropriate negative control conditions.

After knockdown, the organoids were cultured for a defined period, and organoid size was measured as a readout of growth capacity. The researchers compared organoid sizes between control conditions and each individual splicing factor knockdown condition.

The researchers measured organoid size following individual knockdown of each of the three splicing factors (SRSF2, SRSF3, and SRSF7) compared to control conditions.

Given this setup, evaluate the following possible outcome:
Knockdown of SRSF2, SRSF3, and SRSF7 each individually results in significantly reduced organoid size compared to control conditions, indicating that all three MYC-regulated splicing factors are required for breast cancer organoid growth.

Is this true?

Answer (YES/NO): NO